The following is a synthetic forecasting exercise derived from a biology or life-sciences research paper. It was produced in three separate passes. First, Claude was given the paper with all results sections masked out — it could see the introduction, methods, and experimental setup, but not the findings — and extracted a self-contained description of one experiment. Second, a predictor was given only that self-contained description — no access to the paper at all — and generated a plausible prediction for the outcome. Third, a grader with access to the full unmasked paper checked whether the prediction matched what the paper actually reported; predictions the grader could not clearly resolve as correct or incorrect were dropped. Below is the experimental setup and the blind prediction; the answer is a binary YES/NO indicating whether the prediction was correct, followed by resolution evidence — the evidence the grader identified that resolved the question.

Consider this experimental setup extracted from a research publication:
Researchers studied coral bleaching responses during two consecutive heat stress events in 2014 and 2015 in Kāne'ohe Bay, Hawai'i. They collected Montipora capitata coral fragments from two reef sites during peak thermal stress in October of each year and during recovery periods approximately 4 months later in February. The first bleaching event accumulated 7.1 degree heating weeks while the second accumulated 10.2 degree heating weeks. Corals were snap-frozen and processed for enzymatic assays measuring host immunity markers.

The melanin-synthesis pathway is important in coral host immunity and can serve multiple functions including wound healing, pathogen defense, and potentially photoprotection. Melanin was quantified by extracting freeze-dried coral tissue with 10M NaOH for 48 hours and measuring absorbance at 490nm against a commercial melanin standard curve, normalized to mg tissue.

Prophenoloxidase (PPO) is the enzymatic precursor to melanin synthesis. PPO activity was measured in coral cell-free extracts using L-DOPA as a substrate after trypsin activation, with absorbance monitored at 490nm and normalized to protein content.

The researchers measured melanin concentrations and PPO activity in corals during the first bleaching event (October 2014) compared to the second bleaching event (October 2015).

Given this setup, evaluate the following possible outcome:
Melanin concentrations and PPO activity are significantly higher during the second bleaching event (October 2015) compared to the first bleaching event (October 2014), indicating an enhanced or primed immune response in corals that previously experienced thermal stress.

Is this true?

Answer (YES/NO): NO